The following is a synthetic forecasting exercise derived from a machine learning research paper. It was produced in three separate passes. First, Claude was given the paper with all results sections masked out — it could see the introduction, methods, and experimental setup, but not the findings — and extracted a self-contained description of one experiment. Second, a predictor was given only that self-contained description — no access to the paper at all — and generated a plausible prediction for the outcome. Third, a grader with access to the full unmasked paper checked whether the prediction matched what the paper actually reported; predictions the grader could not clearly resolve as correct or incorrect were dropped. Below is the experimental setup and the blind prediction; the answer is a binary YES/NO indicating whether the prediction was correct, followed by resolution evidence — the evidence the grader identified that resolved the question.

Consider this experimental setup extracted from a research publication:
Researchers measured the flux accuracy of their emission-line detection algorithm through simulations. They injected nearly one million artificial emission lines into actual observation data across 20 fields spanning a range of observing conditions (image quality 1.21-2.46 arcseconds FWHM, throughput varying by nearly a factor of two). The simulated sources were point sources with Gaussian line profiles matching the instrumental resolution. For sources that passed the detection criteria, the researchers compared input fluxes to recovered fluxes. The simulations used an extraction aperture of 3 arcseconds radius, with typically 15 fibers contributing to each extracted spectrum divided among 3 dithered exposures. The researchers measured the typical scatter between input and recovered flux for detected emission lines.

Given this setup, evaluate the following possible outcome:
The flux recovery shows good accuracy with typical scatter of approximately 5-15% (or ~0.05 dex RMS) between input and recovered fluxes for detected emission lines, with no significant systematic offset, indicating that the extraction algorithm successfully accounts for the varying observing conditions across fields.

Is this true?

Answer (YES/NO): NO